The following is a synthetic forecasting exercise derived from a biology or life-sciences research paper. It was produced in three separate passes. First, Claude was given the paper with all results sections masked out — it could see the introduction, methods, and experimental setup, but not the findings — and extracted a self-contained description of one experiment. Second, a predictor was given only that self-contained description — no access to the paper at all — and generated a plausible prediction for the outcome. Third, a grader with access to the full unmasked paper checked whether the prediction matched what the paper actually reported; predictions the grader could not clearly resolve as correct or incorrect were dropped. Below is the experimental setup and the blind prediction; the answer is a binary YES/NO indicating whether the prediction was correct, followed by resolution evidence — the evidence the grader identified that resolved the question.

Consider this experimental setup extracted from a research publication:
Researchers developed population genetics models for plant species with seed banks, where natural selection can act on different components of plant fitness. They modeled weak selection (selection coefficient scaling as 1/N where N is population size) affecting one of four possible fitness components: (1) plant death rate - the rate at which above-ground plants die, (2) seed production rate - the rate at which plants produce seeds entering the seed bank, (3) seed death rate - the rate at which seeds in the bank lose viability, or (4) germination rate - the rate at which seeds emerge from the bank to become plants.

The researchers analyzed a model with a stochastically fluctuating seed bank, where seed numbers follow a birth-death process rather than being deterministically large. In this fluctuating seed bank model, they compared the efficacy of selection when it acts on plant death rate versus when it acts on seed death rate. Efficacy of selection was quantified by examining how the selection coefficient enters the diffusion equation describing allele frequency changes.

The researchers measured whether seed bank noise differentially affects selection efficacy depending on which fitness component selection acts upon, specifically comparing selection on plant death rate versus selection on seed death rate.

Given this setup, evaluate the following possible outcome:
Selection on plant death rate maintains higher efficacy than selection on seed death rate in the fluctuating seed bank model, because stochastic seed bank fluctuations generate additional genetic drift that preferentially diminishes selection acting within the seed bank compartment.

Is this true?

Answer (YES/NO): YES